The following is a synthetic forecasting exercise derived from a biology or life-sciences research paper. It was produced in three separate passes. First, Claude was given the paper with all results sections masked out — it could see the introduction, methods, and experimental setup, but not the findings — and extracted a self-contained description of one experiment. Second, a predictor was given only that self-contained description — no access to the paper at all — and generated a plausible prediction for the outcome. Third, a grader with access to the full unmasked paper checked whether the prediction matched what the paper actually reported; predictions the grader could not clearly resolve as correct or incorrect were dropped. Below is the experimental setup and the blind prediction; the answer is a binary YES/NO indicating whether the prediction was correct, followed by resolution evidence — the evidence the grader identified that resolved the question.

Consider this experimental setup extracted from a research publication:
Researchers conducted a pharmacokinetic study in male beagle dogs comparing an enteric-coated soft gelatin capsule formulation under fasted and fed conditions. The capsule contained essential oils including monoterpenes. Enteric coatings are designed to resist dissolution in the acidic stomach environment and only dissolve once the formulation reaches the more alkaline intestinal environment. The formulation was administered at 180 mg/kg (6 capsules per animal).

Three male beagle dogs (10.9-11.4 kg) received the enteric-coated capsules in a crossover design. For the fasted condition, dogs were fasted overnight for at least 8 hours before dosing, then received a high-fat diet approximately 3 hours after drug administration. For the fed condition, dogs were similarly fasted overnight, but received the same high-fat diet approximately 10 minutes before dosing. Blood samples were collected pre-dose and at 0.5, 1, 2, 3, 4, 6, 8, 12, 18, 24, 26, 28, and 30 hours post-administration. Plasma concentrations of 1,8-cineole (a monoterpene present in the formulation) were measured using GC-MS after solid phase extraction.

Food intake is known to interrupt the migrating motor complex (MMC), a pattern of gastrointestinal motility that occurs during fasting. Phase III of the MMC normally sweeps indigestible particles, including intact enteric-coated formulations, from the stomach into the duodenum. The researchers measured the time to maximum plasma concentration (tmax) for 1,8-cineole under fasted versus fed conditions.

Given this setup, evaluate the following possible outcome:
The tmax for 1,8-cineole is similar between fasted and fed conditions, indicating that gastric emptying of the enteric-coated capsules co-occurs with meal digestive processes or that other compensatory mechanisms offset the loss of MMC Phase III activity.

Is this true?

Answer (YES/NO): NO